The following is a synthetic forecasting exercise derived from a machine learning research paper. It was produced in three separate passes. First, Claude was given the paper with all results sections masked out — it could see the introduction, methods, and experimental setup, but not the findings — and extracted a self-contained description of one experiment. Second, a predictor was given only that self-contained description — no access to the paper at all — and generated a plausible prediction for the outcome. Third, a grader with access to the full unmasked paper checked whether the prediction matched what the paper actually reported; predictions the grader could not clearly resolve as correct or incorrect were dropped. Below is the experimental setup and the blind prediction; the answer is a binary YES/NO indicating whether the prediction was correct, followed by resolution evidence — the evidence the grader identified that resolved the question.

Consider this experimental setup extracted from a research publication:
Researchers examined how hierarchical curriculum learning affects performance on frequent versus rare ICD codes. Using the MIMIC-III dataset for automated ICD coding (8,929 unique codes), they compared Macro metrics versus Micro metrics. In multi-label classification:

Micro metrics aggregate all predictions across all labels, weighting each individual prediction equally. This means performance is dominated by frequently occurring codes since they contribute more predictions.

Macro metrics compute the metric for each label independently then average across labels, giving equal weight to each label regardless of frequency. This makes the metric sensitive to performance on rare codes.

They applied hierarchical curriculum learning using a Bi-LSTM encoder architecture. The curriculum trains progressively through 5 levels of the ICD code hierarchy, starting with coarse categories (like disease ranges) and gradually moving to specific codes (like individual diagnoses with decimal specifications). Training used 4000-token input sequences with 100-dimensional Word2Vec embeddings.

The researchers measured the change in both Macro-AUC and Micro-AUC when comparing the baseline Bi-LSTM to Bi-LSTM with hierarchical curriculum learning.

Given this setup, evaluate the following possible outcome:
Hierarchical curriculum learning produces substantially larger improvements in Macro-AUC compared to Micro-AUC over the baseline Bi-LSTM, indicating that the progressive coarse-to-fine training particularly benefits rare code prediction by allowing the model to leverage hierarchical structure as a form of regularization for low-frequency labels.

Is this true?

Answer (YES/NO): YES